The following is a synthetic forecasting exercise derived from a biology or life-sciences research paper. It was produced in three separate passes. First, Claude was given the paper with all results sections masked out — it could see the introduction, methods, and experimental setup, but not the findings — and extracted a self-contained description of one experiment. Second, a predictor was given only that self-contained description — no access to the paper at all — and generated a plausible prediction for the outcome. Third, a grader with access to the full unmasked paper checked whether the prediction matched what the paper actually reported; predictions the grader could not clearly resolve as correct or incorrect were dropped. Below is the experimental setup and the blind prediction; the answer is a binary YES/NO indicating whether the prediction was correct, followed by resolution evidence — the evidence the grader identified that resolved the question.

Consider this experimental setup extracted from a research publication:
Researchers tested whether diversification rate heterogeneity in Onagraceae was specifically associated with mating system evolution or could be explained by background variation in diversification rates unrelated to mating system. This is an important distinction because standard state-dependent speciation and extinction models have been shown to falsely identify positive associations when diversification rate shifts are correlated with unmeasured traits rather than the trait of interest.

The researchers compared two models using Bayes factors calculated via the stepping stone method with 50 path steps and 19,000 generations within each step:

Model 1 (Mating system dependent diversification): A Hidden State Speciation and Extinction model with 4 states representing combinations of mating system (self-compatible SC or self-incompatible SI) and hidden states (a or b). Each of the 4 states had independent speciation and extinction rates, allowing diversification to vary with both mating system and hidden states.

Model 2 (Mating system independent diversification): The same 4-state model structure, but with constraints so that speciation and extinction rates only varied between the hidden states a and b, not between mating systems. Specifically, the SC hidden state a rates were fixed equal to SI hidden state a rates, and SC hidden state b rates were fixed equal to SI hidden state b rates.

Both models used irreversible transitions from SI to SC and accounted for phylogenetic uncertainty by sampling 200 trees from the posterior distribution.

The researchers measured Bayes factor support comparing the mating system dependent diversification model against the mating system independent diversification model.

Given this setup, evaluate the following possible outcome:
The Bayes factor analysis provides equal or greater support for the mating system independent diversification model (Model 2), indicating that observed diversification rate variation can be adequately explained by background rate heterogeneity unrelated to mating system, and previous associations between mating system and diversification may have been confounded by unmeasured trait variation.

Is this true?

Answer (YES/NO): NO